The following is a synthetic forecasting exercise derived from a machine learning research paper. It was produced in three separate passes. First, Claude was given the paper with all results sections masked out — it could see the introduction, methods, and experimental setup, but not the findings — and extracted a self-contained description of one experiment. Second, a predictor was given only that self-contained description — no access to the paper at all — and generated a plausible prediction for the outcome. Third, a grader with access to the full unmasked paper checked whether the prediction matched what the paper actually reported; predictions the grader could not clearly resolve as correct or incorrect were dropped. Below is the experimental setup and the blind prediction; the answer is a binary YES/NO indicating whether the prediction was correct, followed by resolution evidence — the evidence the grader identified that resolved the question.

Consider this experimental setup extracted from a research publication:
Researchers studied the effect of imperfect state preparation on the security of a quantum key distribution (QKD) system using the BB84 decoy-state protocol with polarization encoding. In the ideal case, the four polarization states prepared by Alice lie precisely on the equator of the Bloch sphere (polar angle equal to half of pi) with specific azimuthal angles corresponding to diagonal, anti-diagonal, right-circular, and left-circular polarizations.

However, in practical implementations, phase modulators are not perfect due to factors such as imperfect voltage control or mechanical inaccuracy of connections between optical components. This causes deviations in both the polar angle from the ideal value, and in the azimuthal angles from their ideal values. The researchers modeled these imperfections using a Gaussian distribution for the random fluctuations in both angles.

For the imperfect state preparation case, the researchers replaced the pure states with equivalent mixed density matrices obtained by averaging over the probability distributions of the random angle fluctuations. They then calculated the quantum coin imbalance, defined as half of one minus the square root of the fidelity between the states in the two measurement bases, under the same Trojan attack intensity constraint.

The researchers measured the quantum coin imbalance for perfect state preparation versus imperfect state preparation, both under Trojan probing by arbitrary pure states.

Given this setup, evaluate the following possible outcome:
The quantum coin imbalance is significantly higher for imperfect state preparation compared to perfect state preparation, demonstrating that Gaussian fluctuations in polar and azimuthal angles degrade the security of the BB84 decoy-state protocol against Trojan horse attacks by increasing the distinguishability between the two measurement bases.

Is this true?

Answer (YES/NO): YES